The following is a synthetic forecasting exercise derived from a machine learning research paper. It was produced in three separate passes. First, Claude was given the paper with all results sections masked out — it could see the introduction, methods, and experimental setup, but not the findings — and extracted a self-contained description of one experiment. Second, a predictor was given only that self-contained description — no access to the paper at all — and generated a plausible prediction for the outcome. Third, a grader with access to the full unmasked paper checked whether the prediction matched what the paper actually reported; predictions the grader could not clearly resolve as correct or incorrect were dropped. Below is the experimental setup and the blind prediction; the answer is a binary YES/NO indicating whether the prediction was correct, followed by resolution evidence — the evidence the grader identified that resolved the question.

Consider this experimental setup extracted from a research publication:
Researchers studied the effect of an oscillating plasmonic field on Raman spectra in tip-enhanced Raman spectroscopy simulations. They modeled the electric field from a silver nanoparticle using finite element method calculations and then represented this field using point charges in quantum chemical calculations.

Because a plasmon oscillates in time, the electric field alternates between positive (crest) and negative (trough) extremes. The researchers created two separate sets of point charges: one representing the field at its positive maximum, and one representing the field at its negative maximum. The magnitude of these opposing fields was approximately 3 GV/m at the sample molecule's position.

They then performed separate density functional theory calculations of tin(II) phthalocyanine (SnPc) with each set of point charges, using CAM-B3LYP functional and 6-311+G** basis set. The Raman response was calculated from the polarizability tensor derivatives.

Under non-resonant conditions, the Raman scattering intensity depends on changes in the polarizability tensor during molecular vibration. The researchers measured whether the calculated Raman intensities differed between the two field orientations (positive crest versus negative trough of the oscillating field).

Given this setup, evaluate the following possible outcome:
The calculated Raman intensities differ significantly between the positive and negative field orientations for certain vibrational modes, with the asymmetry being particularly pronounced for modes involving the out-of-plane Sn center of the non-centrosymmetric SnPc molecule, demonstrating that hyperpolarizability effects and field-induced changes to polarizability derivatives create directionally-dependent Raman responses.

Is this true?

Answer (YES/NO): NO